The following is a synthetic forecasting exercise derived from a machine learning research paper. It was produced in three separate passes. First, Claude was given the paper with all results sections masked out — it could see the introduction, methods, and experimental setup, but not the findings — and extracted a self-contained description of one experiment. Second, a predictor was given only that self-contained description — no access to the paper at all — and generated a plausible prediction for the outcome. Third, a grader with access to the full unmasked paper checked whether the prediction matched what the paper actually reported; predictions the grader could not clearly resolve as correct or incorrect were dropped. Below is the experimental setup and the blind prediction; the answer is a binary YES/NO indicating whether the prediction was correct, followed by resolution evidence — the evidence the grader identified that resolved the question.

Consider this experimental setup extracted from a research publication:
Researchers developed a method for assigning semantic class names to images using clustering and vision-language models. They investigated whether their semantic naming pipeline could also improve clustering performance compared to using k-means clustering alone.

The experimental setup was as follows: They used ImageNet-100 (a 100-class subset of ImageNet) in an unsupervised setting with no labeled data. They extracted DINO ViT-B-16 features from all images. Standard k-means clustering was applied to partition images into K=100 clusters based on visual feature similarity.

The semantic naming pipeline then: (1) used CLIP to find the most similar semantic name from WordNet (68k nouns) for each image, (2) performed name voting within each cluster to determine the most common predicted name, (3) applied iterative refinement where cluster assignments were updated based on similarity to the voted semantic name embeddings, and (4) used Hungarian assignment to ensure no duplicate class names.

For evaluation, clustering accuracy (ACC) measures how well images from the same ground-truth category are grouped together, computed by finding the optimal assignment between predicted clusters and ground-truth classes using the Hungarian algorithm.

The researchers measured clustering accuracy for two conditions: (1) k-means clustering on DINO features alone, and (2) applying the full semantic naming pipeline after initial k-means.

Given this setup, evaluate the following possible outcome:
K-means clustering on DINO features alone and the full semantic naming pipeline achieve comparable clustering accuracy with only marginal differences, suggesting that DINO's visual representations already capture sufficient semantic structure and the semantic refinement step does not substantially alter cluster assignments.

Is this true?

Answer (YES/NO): NO